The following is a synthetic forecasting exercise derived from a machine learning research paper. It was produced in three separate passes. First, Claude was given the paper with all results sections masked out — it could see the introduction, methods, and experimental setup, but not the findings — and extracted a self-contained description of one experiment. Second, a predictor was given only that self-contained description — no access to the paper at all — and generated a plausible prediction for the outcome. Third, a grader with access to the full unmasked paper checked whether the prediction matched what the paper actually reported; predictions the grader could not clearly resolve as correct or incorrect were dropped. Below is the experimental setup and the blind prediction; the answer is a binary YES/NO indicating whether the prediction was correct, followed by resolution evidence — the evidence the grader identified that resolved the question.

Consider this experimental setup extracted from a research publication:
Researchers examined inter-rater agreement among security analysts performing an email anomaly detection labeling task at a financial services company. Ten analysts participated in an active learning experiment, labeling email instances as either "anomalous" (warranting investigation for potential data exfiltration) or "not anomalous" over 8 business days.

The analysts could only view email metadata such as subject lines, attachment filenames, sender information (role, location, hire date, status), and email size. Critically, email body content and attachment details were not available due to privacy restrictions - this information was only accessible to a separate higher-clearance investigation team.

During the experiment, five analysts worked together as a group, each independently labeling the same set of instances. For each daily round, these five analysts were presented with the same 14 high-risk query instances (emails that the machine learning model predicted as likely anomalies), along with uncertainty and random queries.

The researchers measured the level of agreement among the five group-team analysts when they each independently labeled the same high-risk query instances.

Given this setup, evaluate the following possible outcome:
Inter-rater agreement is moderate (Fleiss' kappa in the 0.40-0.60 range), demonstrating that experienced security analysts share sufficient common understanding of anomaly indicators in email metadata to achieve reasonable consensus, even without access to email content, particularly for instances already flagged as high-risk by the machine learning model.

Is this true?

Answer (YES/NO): NO